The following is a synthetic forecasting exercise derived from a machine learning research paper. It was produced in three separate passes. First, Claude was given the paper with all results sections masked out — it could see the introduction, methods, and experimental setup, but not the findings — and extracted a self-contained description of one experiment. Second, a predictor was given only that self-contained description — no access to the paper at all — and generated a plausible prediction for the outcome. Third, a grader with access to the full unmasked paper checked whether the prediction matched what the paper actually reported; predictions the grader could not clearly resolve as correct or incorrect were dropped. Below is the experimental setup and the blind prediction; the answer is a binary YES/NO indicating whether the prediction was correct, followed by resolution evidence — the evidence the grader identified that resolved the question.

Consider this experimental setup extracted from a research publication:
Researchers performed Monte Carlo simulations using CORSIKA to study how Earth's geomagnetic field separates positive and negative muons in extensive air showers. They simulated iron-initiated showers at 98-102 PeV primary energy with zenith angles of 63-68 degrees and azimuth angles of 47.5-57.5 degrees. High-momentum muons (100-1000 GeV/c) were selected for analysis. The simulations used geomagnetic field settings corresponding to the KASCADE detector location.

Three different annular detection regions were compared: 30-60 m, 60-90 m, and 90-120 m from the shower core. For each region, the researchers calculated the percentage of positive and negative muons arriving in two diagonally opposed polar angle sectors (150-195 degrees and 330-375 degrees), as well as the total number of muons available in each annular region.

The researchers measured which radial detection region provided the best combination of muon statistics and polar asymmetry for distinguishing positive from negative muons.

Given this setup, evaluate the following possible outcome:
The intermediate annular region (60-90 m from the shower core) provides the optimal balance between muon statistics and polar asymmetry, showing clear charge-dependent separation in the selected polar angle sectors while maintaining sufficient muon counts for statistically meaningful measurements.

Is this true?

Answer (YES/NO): YES